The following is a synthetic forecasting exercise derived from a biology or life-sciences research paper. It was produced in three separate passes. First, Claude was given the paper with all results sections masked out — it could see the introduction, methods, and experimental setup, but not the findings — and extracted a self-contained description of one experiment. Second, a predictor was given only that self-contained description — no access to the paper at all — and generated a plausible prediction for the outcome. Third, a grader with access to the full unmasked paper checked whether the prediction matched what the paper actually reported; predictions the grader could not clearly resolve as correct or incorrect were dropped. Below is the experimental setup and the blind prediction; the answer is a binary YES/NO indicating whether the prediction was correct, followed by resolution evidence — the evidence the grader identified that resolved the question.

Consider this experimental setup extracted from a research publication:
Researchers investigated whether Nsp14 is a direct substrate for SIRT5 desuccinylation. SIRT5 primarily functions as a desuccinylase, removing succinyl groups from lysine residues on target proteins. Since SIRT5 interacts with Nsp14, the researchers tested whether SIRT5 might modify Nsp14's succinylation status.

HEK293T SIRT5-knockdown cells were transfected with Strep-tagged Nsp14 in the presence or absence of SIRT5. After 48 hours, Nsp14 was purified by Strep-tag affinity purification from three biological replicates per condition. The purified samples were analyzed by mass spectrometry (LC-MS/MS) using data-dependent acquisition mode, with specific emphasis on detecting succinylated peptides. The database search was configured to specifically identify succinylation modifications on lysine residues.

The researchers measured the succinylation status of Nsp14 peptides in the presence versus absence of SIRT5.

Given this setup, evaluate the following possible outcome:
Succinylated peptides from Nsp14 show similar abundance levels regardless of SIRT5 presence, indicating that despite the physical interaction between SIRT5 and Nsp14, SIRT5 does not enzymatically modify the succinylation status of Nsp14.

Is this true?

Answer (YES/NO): NO